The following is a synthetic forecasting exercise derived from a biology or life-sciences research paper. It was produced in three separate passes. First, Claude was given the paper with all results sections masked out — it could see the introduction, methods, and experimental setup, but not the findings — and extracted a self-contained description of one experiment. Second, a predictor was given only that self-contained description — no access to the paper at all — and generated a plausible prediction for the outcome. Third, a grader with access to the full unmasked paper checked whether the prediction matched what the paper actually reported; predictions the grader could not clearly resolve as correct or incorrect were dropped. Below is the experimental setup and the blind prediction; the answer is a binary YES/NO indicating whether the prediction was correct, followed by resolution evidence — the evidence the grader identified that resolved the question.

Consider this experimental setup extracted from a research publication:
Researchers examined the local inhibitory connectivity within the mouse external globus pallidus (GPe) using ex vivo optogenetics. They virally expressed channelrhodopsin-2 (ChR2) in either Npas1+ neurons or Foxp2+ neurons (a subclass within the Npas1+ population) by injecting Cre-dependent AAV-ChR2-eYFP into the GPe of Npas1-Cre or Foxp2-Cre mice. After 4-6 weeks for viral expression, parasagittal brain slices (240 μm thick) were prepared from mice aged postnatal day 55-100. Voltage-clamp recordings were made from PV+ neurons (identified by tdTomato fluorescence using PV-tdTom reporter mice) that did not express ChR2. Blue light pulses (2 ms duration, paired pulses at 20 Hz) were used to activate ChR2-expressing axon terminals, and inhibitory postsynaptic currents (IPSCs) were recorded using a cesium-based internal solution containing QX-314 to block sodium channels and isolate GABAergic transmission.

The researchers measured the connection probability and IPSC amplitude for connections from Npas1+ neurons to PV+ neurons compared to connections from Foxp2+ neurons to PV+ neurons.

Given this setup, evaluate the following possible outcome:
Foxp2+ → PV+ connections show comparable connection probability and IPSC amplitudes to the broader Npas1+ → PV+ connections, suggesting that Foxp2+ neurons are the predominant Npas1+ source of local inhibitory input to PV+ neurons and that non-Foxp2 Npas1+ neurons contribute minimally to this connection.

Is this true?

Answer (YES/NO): NO